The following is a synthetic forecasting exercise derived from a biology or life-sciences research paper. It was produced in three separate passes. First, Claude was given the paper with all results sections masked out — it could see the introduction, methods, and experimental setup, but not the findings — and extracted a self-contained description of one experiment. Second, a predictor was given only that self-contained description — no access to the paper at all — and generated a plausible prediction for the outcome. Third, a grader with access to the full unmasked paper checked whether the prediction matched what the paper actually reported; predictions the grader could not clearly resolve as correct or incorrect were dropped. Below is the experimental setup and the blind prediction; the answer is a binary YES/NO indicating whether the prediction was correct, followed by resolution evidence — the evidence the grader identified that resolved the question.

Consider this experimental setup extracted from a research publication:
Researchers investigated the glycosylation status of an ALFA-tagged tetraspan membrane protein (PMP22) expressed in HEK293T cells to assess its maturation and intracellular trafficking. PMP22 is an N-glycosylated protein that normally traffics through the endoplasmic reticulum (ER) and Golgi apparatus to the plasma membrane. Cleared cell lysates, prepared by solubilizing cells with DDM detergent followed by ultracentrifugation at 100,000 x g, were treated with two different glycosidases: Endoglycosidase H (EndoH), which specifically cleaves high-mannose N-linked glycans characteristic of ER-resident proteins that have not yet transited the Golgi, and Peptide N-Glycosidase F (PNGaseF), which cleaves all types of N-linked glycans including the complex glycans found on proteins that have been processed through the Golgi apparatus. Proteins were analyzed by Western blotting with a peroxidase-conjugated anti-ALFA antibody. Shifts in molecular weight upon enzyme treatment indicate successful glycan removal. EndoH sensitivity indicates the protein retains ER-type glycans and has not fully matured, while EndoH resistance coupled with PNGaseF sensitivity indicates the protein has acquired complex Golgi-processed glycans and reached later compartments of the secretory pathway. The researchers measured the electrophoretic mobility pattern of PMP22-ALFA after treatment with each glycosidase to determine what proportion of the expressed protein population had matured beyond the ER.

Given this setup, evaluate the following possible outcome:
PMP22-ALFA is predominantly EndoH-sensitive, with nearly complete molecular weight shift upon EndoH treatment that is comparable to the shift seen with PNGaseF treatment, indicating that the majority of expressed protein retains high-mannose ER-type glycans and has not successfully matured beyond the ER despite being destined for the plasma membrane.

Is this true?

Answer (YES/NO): NO